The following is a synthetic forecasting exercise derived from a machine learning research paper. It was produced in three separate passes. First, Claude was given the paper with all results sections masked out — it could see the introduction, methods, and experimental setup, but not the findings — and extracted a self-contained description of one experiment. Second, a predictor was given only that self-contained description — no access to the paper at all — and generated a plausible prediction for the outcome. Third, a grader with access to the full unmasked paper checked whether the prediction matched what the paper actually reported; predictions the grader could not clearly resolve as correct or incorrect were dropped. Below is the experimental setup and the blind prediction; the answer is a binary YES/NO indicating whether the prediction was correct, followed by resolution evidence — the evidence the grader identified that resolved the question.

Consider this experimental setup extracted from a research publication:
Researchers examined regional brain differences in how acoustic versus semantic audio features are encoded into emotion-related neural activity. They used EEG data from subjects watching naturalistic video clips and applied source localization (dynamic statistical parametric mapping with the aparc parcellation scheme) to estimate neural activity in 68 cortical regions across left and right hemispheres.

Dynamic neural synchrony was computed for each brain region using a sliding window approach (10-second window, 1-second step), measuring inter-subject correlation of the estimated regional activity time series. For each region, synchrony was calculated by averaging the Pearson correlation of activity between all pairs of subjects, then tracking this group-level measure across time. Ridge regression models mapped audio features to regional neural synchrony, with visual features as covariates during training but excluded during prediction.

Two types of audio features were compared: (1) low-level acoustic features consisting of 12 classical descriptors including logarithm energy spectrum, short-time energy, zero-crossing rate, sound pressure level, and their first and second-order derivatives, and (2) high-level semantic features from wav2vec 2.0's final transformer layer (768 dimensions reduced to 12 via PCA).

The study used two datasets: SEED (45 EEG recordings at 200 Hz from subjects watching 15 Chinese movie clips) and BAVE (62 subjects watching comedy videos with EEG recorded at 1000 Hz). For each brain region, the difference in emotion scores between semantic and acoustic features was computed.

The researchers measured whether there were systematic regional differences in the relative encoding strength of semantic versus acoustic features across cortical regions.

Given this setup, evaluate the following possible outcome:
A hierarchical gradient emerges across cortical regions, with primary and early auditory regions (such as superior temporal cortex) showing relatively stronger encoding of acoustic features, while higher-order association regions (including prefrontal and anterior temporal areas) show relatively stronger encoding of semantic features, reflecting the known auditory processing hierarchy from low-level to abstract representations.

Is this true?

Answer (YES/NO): NO